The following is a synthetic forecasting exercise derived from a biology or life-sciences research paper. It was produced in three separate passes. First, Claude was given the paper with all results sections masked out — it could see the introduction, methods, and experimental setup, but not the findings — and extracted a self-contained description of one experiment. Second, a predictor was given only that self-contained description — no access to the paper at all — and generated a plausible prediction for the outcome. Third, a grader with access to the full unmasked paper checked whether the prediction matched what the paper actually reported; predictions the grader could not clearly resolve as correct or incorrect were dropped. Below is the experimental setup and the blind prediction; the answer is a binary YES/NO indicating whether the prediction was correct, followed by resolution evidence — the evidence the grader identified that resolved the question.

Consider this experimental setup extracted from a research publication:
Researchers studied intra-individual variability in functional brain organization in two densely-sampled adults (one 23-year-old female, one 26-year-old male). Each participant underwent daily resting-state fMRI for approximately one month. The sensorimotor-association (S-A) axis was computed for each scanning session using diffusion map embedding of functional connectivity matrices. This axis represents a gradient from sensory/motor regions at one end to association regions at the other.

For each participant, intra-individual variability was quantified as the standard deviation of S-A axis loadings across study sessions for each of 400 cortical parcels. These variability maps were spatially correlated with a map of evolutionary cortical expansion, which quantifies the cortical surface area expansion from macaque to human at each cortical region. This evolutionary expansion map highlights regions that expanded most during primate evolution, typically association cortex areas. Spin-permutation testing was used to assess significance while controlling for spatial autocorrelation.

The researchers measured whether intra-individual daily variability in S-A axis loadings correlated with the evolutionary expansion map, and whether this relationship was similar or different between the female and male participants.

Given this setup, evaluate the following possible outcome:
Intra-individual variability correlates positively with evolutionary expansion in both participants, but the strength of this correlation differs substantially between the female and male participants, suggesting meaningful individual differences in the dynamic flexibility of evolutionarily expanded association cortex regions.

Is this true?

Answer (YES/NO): NO